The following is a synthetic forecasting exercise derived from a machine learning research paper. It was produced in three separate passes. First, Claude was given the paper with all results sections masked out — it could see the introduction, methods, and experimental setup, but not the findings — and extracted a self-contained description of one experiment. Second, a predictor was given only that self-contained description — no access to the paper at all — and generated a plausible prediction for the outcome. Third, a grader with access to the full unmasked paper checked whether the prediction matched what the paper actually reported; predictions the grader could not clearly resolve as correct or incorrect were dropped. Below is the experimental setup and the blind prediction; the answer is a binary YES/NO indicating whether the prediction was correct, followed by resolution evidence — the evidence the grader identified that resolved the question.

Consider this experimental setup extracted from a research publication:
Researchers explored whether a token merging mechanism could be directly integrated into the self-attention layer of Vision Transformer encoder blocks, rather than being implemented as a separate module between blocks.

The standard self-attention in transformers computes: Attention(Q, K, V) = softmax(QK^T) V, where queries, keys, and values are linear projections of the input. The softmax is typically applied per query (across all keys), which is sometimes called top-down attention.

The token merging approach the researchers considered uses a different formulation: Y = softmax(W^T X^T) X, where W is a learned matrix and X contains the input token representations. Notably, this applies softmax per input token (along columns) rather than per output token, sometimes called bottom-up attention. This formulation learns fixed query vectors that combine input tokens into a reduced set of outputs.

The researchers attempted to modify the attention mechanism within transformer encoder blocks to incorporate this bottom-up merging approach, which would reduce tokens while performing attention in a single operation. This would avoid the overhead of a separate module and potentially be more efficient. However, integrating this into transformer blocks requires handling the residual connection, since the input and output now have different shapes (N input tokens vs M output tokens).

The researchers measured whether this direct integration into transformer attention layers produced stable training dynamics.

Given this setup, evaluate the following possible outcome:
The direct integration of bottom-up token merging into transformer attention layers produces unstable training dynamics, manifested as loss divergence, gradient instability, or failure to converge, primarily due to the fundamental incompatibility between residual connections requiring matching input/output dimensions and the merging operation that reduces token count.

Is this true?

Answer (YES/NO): YES